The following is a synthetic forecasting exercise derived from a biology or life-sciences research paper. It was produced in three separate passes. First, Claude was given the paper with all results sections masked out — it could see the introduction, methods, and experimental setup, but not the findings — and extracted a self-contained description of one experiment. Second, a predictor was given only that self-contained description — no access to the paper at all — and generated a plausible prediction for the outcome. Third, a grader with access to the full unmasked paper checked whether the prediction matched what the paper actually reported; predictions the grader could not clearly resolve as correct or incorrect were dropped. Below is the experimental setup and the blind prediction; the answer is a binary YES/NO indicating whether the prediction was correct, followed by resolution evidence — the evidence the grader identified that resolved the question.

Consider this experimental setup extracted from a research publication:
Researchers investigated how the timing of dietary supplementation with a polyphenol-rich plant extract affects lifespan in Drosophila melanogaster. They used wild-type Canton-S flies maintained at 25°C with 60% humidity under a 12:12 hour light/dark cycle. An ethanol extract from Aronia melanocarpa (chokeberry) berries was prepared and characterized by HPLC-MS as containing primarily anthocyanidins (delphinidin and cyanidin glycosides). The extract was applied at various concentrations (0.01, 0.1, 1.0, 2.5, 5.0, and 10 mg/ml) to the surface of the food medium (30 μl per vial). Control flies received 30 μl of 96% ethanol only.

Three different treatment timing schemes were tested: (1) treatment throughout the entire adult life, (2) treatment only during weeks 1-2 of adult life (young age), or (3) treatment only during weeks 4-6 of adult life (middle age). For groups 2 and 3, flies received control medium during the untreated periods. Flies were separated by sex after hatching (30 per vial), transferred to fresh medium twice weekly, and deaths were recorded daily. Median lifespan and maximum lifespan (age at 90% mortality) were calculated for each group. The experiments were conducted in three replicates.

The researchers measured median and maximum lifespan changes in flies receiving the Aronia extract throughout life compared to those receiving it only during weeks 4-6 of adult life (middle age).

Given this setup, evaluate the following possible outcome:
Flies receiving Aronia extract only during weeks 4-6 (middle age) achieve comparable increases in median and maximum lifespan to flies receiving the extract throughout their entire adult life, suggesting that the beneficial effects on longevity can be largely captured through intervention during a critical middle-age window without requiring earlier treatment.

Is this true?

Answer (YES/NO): NO